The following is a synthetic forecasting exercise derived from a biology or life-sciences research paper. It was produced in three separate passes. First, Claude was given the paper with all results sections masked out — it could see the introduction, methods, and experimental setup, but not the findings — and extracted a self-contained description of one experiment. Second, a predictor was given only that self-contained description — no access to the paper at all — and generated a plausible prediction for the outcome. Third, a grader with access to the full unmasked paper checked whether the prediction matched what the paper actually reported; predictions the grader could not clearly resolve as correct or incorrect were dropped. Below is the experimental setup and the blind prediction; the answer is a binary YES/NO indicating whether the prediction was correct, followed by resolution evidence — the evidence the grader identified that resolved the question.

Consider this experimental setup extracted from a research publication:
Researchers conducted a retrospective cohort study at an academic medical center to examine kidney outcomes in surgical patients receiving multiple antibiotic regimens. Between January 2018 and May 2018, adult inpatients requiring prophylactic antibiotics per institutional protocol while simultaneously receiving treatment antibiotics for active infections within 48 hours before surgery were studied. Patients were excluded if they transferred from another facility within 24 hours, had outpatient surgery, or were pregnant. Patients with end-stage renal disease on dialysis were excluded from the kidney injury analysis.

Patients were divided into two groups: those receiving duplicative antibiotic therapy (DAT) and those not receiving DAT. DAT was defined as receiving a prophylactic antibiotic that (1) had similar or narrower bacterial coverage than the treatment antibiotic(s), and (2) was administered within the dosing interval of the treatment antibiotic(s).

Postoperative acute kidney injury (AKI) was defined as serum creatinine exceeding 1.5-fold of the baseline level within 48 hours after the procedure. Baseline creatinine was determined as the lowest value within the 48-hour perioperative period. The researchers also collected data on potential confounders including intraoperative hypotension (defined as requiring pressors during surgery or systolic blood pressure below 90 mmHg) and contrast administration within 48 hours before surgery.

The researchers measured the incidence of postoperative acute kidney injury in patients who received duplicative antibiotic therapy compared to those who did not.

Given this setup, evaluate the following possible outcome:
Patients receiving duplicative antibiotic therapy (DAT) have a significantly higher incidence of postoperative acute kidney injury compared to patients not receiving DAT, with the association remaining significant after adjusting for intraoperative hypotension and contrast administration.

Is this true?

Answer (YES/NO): NO